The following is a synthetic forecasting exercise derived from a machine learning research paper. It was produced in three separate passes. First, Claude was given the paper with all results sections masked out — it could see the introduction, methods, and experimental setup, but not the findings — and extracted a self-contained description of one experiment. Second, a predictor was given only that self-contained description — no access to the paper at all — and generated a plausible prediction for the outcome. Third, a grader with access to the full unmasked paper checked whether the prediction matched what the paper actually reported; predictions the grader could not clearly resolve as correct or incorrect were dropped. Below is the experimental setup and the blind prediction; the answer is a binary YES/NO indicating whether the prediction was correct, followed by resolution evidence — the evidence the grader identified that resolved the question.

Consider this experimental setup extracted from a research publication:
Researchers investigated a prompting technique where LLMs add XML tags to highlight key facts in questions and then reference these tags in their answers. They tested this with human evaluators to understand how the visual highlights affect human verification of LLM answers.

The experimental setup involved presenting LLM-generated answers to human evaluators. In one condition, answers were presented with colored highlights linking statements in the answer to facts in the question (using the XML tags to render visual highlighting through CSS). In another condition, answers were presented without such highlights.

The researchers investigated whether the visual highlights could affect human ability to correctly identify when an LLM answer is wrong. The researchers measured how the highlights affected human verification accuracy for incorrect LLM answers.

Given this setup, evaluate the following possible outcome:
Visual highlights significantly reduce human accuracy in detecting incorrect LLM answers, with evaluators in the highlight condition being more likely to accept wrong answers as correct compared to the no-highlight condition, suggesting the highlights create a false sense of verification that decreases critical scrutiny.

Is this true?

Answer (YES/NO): YES